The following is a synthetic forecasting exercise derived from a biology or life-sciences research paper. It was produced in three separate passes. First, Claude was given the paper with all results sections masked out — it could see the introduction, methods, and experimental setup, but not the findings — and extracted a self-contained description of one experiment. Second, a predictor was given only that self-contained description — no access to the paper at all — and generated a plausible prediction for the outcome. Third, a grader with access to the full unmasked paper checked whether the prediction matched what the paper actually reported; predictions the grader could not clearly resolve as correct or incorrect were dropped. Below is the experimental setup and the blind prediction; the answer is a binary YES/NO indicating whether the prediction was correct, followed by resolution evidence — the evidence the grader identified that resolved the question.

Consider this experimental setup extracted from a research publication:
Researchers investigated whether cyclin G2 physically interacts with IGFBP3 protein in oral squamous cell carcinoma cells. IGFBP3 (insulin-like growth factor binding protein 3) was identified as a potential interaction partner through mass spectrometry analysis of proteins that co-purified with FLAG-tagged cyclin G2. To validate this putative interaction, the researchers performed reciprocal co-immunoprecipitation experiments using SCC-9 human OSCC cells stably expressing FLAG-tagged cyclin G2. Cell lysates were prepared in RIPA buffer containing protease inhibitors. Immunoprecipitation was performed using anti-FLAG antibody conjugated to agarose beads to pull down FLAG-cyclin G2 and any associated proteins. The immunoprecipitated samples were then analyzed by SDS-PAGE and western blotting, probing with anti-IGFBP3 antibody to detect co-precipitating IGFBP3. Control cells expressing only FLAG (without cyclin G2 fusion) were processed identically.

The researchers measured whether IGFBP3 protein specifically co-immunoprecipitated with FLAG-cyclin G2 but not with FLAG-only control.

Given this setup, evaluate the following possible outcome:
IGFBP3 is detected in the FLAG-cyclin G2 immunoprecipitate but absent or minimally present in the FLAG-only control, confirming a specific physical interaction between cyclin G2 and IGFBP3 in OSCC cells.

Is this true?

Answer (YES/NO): YES